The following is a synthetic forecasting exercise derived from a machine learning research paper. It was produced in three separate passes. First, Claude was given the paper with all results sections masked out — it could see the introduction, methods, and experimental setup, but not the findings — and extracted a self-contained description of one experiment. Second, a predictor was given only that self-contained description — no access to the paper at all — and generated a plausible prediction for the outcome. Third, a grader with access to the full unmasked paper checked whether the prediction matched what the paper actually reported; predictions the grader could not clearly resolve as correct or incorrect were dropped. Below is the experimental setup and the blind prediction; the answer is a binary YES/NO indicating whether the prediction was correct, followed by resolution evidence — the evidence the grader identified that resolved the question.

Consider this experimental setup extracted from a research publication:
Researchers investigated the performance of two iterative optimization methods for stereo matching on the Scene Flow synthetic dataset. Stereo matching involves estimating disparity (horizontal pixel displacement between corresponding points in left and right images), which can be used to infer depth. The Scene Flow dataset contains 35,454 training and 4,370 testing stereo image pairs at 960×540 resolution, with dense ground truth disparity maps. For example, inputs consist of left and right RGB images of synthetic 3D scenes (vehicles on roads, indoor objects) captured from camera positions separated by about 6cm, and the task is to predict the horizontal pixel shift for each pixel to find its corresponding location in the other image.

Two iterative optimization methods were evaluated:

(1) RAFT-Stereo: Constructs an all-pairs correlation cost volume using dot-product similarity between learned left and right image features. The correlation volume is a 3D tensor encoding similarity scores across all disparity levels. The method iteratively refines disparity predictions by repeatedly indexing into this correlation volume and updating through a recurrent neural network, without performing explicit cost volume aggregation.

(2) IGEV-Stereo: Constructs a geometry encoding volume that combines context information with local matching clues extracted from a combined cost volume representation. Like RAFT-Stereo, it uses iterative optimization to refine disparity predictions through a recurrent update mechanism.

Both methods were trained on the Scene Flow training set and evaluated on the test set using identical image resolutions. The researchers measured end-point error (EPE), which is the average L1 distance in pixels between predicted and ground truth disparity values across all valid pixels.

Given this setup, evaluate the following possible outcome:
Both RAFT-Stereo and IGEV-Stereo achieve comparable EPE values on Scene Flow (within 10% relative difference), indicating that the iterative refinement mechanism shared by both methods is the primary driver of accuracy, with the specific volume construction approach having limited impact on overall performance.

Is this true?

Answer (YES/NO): NO